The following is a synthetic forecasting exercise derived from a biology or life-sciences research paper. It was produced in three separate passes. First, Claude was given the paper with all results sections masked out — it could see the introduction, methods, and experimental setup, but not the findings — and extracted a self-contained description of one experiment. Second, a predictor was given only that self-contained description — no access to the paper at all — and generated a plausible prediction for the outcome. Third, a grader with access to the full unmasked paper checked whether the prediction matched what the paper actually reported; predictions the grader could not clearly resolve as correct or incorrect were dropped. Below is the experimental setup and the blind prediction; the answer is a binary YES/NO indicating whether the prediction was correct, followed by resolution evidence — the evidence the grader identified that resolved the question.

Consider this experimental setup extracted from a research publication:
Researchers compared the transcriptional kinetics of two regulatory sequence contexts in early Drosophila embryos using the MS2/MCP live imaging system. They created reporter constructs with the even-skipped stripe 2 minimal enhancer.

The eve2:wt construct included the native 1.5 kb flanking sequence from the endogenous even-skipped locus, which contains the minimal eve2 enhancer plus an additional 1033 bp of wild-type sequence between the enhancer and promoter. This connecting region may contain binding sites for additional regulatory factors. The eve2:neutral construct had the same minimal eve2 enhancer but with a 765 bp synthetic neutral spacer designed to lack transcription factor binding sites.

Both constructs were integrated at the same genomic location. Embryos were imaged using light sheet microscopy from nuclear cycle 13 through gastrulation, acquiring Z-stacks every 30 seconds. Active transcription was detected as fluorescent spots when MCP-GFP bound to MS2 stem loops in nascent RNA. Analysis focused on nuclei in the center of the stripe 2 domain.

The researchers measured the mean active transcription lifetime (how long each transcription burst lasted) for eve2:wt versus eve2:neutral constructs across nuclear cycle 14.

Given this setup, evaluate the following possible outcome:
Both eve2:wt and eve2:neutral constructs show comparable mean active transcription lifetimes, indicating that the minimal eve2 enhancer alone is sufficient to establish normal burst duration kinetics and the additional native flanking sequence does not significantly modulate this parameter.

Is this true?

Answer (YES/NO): NO